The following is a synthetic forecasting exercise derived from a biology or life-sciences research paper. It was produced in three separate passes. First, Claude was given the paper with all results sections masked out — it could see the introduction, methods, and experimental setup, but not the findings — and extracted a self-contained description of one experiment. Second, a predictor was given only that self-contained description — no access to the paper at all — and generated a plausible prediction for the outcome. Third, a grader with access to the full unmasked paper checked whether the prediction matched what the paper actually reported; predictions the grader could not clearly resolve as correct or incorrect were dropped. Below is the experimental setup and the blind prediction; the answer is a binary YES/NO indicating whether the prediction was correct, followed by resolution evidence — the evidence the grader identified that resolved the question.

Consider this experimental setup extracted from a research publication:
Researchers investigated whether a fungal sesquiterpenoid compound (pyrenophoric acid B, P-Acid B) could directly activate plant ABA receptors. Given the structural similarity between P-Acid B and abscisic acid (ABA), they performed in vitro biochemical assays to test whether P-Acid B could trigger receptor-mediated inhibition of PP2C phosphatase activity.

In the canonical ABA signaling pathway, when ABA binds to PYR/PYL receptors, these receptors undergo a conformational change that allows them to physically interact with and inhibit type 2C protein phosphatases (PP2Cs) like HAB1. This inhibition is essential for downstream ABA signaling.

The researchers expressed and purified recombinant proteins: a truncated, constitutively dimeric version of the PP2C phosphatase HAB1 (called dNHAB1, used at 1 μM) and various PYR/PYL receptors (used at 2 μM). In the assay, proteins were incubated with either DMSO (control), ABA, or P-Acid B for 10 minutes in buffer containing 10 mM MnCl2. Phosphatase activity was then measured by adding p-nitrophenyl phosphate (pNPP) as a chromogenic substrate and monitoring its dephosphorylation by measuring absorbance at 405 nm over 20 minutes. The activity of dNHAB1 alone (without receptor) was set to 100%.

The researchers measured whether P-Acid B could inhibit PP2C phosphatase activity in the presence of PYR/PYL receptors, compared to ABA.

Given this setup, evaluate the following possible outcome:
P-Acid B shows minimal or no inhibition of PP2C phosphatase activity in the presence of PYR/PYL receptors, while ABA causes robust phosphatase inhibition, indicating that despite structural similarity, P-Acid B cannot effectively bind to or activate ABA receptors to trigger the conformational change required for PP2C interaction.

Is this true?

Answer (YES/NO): YES